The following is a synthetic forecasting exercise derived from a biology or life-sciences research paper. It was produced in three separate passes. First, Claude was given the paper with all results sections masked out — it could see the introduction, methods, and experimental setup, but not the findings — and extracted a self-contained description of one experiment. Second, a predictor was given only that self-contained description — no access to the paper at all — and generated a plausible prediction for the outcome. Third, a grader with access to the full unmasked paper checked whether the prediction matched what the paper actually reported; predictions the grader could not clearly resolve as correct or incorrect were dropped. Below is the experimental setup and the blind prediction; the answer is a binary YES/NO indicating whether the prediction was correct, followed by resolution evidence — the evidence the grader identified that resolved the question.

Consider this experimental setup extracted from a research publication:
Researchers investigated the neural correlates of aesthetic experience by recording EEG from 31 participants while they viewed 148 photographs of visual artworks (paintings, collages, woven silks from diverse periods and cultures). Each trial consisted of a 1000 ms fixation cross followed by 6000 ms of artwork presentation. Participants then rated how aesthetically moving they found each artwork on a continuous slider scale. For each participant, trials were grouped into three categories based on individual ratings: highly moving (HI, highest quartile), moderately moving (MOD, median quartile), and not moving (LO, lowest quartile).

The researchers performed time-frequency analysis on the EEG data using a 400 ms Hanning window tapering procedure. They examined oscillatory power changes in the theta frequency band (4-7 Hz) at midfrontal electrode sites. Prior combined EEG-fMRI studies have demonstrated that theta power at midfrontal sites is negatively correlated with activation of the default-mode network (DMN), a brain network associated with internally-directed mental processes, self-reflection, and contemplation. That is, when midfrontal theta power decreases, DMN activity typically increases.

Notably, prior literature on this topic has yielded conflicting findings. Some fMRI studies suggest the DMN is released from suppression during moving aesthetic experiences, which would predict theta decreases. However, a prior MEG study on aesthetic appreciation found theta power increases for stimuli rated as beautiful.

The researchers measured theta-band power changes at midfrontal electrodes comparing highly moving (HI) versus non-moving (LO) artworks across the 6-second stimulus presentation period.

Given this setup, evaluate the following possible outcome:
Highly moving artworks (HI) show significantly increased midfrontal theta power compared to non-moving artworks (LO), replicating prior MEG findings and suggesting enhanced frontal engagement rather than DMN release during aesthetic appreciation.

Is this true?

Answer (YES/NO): NO